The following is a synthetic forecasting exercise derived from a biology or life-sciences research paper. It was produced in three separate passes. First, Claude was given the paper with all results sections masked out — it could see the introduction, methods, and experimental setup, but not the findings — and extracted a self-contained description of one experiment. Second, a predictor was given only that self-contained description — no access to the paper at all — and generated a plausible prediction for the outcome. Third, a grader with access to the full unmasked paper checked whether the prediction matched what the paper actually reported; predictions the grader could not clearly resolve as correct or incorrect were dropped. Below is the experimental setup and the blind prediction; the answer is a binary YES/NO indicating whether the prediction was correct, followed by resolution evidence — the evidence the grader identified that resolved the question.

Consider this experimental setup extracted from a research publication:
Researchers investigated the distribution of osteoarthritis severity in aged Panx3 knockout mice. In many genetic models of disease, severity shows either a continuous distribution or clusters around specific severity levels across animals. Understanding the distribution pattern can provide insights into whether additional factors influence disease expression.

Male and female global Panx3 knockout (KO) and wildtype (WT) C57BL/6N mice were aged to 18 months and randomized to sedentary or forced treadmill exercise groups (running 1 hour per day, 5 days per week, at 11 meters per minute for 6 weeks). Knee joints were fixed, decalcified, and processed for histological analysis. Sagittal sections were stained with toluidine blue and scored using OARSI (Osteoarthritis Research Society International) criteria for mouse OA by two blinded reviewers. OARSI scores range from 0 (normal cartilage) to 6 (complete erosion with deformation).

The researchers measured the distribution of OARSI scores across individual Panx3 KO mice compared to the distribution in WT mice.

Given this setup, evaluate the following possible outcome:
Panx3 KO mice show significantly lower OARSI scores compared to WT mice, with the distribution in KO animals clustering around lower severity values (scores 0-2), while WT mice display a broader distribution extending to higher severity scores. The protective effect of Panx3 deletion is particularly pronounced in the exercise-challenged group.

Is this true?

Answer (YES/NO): NO